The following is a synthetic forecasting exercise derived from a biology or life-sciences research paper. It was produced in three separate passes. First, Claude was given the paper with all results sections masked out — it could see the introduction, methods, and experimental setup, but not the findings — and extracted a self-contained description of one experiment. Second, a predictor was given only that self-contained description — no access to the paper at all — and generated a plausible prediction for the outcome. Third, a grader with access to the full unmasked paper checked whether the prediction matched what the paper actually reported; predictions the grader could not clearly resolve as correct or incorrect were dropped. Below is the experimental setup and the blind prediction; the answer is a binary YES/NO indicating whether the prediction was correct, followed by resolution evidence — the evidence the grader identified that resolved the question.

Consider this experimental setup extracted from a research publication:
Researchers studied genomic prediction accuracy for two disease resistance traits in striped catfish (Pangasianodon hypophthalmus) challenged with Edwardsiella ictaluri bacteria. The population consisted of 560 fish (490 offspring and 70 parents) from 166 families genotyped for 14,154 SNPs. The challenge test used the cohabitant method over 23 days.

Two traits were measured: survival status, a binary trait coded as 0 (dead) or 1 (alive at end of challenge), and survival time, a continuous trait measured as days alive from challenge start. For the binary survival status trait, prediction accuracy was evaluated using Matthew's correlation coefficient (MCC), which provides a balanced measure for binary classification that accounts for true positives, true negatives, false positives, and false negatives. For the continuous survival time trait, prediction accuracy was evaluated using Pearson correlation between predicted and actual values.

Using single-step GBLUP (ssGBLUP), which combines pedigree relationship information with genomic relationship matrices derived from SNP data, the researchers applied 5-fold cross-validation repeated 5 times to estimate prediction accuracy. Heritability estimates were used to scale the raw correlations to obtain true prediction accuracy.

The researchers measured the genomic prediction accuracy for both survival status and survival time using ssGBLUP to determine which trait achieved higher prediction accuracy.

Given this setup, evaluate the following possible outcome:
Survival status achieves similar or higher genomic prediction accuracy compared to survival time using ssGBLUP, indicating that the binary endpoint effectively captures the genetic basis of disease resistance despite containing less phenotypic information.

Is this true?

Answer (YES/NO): NO